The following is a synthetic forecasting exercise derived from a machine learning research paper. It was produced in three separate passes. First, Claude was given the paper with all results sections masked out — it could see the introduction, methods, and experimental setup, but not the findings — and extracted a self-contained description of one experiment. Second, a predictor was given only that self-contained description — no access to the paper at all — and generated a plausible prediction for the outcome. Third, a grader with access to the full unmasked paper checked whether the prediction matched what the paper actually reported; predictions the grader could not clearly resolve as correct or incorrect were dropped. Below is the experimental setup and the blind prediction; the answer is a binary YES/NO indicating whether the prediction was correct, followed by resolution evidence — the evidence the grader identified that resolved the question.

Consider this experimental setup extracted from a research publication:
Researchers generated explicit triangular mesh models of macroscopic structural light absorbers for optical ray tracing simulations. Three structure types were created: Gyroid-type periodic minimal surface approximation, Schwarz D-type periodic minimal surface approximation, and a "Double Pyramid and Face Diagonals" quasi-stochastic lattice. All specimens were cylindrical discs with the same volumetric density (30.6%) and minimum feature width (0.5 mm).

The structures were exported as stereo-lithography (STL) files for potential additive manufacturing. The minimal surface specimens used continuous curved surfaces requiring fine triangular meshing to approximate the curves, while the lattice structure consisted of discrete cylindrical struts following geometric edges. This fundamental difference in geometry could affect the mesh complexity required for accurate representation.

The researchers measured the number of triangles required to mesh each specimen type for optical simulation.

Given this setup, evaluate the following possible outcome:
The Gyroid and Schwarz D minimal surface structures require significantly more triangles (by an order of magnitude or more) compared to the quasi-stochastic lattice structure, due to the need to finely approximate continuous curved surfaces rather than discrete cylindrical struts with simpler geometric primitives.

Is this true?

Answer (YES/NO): NO